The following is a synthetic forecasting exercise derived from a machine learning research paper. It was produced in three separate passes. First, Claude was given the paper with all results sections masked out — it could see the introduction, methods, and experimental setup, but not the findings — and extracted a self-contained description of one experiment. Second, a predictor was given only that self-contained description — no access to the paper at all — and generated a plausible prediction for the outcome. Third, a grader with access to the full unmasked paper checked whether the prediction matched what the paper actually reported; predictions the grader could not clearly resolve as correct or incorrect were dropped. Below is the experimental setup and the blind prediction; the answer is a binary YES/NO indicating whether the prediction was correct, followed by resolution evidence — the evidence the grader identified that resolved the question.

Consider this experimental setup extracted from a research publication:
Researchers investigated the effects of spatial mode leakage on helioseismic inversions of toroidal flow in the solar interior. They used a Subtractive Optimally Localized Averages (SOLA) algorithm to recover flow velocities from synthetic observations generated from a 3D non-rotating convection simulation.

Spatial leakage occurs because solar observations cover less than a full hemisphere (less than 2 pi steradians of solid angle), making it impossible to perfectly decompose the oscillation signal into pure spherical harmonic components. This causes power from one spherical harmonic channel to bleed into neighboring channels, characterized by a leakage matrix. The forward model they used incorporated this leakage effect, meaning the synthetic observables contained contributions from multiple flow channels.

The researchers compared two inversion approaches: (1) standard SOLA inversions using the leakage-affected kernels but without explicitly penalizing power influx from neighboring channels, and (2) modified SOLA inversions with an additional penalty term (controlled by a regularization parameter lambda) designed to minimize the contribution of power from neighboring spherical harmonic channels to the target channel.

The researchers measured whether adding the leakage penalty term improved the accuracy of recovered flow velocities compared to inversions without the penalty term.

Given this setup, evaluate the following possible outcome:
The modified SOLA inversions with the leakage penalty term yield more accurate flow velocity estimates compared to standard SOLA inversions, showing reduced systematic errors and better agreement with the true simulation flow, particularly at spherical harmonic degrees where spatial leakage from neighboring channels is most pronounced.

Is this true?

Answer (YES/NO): NO